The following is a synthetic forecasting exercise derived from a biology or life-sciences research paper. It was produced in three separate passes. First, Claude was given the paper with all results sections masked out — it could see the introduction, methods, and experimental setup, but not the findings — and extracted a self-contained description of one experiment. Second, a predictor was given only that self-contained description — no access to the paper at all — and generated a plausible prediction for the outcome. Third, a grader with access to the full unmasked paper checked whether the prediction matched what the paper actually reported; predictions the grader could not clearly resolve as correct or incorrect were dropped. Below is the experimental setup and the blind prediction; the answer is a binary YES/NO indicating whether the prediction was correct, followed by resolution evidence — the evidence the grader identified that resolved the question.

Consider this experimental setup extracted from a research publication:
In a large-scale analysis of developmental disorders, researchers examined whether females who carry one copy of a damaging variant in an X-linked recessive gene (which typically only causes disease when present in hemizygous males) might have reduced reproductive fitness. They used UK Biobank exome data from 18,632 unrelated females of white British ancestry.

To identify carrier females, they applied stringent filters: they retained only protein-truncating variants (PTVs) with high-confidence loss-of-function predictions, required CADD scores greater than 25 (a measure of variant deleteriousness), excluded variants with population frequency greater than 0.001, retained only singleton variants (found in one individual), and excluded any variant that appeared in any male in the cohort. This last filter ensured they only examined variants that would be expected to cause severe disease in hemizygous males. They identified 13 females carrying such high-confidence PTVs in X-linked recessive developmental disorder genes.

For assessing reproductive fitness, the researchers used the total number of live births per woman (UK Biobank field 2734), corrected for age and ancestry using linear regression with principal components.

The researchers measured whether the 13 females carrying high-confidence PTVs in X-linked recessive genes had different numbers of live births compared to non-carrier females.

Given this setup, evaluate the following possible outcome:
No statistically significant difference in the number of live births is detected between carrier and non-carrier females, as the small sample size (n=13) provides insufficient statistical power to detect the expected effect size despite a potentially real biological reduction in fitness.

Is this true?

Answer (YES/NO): NO